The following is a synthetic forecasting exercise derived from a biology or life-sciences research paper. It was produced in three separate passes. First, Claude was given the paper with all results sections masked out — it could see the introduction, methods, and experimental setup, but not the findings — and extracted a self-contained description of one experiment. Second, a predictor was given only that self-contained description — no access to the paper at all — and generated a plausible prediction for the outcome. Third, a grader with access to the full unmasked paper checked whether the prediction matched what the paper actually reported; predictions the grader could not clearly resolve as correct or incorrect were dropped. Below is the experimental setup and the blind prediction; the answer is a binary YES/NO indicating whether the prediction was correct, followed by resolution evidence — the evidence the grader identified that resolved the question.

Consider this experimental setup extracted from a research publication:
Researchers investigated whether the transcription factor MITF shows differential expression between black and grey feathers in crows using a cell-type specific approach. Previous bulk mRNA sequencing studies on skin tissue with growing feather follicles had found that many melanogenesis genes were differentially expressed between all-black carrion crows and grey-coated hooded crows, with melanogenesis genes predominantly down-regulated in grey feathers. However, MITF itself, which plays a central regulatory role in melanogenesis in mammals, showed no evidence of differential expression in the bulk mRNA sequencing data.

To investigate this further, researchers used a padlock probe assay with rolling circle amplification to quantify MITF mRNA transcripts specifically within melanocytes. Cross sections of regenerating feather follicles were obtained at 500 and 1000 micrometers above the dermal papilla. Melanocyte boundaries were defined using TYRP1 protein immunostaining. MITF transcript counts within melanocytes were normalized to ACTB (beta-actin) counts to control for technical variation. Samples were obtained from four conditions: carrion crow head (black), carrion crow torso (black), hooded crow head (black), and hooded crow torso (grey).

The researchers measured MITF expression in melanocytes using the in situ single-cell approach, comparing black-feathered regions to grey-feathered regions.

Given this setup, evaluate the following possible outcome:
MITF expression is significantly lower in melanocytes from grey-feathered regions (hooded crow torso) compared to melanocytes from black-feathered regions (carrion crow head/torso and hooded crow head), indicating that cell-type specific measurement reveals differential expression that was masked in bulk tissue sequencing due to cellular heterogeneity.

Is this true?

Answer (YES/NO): YES